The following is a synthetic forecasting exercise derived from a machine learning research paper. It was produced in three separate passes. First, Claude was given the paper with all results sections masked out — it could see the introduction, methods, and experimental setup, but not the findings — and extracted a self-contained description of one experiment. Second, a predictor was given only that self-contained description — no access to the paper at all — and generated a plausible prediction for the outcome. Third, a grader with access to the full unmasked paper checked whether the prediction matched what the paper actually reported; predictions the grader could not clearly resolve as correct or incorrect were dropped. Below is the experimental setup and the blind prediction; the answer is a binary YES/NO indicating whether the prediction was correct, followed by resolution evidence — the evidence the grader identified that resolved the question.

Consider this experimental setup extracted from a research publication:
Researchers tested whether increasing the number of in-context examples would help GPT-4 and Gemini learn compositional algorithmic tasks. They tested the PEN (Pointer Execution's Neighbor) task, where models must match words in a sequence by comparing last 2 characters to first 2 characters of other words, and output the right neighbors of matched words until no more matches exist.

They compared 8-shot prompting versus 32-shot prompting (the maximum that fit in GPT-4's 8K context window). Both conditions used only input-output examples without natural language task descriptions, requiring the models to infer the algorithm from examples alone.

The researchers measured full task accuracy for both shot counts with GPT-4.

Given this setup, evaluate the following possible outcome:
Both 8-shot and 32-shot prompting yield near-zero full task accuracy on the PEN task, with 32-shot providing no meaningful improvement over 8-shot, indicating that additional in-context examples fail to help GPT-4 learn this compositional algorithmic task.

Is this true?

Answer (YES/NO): YES